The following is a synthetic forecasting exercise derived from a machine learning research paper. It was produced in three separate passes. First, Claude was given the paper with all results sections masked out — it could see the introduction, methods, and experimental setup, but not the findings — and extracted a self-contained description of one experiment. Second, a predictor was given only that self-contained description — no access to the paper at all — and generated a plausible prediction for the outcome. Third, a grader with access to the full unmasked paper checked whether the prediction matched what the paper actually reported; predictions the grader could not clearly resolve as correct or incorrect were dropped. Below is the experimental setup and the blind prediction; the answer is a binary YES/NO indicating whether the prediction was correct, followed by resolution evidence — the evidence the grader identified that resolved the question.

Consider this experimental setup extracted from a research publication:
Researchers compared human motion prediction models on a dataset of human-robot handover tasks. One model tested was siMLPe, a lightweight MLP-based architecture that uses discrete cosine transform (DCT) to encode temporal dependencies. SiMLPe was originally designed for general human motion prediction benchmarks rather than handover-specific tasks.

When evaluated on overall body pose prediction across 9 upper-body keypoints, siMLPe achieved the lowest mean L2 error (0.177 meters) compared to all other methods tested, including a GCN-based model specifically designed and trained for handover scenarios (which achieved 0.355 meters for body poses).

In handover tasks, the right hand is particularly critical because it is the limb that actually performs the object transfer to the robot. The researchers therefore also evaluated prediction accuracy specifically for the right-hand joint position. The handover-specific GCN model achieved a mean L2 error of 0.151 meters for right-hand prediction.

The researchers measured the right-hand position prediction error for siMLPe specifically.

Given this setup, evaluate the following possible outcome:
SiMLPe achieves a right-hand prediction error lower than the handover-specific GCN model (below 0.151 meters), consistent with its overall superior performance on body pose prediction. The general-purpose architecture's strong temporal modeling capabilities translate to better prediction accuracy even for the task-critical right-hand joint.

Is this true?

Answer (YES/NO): NO